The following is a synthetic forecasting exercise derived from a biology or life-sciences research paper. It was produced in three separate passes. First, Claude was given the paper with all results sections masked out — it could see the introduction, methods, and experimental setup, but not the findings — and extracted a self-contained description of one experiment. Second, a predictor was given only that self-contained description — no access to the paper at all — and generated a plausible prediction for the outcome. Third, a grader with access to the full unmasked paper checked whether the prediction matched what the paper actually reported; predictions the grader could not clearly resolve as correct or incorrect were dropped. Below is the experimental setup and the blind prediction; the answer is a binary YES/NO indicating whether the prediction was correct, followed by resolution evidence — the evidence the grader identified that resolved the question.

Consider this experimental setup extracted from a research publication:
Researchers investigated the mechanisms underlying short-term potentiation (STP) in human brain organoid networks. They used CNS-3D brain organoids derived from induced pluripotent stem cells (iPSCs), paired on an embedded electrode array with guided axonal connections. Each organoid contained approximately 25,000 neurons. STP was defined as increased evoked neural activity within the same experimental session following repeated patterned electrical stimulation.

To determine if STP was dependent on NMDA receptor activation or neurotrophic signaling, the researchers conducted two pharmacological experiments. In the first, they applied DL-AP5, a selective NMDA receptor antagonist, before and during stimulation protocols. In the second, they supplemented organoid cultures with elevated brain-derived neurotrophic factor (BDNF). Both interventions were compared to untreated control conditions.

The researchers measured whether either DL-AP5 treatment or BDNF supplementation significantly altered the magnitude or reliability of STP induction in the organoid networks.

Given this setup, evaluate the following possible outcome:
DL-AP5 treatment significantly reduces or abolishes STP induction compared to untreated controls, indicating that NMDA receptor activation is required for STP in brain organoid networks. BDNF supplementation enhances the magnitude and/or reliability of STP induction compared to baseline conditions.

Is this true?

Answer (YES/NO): NO